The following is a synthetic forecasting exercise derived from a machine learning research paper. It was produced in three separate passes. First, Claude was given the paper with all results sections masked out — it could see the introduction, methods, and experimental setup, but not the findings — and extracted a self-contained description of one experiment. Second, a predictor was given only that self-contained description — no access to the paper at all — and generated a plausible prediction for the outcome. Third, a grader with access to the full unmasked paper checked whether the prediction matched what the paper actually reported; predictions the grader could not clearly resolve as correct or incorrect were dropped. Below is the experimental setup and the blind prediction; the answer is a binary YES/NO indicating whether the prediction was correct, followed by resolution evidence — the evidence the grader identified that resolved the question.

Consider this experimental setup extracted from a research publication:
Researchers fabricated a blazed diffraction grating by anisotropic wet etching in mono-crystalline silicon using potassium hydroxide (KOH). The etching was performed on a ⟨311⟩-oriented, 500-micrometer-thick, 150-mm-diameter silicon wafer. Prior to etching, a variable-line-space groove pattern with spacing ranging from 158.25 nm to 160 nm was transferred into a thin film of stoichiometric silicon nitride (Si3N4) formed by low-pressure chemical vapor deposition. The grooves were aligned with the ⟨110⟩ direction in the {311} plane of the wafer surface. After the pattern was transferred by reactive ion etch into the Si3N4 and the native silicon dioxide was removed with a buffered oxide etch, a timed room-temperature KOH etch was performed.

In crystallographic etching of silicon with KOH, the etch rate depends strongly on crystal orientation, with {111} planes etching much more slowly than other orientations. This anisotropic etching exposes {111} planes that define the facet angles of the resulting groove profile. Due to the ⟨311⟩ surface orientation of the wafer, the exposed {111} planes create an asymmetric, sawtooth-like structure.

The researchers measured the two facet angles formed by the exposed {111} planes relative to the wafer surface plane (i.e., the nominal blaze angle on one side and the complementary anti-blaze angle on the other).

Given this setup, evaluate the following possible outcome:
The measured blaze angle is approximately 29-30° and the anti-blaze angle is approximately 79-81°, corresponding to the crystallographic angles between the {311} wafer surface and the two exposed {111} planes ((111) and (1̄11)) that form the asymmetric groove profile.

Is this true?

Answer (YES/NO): YES